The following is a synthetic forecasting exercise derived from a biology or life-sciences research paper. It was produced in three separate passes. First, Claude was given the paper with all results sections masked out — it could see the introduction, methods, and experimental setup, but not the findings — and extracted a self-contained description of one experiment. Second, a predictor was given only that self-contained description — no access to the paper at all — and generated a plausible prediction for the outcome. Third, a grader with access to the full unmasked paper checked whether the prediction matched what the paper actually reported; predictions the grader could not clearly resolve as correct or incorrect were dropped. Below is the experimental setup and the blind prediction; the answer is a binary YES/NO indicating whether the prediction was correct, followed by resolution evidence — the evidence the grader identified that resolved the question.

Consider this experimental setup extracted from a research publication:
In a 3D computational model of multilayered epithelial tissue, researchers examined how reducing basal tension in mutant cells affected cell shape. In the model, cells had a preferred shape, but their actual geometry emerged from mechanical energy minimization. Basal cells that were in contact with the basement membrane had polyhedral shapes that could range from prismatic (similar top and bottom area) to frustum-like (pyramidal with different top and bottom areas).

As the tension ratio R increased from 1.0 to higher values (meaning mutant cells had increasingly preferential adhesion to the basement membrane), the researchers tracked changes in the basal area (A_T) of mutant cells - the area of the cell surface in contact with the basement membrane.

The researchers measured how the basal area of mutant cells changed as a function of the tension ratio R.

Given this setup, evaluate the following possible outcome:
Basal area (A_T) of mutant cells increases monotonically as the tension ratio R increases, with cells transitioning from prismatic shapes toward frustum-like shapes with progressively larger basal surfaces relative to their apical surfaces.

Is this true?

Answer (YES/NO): YES